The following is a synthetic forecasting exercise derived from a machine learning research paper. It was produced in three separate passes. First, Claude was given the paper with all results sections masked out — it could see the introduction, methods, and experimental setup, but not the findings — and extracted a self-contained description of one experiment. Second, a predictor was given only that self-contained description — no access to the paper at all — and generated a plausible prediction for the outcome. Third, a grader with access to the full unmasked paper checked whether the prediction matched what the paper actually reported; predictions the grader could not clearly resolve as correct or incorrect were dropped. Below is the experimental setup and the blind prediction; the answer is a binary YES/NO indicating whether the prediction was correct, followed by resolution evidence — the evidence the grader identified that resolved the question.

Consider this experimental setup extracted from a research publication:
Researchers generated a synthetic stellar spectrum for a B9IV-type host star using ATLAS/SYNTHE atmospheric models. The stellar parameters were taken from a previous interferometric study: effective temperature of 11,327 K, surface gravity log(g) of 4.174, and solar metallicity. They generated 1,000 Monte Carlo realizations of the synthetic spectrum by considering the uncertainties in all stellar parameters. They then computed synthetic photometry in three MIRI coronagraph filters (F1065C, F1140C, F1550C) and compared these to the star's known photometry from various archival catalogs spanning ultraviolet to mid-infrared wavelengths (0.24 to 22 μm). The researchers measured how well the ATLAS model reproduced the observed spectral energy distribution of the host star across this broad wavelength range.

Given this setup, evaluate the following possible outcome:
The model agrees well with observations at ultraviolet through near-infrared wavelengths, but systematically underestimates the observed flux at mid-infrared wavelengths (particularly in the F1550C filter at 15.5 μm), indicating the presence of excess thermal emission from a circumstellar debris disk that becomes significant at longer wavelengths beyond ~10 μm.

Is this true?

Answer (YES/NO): NO